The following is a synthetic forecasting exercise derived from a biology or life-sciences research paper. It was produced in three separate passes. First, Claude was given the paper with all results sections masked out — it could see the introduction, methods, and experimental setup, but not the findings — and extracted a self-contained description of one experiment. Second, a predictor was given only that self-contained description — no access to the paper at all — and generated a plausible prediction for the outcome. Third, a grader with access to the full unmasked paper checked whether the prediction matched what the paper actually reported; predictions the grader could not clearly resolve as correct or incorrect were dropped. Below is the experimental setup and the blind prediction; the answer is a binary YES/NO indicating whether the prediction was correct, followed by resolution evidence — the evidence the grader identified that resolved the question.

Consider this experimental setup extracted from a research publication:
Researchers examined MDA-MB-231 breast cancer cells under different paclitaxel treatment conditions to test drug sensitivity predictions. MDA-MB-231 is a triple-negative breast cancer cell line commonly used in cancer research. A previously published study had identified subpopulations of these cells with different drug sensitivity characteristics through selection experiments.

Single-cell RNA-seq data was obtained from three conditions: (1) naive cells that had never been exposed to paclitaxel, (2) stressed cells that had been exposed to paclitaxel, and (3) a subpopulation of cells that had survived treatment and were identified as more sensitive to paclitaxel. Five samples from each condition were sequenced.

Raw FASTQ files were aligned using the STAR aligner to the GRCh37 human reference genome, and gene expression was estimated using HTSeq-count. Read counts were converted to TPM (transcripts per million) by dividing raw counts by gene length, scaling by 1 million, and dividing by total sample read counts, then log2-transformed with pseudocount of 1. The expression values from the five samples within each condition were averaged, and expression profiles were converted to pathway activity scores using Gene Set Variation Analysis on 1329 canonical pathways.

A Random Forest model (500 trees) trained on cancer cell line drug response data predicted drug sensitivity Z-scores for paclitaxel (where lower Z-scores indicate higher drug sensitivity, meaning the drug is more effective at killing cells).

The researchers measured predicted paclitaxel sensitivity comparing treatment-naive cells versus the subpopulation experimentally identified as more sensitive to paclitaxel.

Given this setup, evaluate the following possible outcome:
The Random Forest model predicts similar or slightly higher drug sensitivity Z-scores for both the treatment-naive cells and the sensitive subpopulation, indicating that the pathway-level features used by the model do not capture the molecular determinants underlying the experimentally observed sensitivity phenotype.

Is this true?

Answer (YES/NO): NO